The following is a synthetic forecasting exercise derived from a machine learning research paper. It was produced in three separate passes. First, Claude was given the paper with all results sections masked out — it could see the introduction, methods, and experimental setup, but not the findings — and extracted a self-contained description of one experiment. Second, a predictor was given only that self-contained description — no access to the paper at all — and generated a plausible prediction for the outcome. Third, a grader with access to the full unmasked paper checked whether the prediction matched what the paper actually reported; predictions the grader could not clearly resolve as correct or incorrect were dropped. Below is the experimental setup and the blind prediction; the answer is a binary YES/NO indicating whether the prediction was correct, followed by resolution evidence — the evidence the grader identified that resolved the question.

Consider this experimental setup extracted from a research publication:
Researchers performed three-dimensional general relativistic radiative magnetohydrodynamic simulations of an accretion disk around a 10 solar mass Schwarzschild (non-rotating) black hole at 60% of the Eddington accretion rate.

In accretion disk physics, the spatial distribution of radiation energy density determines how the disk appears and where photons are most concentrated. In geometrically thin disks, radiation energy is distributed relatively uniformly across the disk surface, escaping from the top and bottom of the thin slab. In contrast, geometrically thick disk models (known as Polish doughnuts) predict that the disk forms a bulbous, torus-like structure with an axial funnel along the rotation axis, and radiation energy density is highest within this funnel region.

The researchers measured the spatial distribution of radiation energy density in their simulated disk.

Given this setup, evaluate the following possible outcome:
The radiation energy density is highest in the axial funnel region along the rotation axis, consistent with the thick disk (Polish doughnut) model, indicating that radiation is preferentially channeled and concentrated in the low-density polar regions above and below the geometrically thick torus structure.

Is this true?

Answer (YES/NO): YES